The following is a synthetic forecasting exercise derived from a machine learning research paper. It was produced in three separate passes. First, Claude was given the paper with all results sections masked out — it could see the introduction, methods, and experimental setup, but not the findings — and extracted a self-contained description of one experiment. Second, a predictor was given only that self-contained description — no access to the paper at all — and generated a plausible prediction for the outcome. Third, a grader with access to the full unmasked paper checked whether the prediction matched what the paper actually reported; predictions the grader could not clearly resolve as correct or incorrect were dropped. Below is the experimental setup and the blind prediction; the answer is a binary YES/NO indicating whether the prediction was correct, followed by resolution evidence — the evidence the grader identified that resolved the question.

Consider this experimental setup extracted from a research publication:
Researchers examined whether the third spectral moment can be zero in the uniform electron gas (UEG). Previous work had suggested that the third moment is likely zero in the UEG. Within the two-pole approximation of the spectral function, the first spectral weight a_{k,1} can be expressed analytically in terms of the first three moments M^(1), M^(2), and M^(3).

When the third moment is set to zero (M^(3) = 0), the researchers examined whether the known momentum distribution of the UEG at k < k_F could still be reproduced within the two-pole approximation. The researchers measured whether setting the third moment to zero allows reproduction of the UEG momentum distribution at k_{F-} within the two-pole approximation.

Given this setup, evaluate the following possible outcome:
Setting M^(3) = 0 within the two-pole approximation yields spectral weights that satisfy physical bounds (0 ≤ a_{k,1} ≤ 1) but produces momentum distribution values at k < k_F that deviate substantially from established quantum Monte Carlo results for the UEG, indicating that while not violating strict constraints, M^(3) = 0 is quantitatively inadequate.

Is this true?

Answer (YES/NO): NO